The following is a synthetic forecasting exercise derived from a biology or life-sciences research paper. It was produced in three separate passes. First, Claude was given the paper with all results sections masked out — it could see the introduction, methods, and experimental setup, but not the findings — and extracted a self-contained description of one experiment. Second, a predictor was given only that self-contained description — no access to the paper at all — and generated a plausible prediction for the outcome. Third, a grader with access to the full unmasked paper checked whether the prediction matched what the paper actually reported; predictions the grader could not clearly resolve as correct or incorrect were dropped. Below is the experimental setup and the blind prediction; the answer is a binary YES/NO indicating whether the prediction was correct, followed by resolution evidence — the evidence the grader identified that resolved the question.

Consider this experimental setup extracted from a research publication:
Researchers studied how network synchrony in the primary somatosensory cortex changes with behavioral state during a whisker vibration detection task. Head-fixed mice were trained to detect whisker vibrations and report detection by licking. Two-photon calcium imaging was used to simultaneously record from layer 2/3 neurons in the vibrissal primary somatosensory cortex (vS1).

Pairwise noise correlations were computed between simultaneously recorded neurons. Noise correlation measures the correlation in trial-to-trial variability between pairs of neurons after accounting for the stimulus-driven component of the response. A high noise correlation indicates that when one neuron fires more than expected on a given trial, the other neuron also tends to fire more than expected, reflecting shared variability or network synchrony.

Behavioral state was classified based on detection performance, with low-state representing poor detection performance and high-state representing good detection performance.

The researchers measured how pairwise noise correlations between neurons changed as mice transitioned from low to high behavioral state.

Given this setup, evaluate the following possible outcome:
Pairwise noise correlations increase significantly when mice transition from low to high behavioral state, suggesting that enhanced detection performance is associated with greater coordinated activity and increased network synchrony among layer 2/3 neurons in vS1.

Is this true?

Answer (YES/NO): NO